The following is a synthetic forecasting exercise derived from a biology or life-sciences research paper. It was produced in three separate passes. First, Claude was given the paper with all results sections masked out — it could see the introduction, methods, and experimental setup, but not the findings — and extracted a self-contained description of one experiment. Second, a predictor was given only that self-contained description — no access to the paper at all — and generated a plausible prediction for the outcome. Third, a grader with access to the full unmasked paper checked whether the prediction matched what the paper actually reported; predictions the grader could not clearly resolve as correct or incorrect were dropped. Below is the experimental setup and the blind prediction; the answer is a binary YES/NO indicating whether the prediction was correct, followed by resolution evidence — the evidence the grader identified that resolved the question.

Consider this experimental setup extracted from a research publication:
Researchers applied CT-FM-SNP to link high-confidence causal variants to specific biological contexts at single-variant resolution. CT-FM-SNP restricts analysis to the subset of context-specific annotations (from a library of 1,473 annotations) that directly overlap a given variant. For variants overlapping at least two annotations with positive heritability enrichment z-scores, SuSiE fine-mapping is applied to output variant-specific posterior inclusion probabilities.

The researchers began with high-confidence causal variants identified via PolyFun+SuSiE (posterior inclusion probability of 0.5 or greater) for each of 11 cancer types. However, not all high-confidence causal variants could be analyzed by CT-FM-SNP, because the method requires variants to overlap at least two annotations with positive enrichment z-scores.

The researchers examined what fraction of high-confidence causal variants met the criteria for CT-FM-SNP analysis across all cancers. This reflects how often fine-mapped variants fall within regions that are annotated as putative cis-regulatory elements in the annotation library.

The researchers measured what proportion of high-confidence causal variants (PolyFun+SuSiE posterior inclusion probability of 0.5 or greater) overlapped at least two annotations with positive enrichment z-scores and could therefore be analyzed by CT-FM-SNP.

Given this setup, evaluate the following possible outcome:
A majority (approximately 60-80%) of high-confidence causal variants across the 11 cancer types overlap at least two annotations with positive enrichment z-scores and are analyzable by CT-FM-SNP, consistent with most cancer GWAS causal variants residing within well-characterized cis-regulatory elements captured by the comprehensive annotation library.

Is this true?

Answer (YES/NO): NO